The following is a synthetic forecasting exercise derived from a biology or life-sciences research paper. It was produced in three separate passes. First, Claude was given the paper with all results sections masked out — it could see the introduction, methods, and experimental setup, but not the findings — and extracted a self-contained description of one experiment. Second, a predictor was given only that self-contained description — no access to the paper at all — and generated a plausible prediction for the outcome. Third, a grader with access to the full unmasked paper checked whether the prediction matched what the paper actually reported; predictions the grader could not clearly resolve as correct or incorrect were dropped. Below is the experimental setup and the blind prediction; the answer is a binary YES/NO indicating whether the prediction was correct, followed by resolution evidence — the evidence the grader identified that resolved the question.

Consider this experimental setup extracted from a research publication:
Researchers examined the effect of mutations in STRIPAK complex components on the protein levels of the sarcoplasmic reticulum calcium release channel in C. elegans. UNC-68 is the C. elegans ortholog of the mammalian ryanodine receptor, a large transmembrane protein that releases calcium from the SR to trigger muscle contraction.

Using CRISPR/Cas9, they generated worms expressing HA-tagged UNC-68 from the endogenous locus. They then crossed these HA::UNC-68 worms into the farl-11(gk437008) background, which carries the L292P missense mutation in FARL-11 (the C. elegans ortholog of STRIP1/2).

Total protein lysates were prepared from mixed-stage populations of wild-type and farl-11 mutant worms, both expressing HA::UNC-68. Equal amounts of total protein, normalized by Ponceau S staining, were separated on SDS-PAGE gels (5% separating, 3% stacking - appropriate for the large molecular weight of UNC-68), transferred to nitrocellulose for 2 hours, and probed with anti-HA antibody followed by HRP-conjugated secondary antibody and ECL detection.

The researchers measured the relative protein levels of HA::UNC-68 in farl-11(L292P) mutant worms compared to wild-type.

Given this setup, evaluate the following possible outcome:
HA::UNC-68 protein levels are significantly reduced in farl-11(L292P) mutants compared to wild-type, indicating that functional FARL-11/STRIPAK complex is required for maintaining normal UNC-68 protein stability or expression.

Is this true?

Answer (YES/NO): NO